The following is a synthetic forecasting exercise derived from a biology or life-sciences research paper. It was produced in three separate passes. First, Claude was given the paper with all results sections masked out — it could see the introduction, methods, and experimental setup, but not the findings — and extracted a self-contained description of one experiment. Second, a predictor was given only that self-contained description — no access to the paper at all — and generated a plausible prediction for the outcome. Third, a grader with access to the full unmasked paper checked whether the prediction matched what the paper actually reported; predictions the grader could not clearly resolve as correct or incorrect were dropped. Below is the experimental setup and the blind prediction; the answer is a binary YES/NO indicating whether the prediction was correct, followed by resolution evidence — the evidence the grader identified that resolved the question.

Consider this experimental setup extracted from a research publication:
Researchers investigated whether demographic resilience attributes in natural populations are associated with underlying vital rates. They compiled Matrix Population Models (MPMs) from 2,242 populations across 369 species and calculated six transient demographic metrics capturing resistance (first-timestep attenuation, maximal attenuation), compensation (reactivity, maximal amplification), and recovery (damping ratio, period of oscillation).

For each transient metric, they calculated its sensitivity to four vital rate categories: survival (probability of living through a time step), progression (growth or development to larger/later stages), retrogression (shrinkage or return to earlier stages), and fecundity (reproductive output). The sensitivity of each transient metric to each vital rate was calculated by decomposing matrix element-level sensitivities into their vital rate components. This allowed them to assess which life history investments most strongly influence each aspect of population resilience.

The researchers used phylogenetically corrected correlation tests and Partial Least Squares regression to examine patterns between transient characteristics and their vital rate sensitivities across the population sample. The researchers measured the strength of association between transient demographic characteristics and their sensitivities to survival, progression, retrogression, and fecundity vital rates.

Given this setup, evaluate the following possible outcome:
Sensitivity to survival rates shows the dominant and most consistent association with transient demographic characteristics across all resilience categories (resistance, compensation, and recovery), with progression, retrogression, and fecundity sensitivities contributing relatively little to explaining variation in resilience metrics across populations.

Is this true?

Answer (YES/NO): NO